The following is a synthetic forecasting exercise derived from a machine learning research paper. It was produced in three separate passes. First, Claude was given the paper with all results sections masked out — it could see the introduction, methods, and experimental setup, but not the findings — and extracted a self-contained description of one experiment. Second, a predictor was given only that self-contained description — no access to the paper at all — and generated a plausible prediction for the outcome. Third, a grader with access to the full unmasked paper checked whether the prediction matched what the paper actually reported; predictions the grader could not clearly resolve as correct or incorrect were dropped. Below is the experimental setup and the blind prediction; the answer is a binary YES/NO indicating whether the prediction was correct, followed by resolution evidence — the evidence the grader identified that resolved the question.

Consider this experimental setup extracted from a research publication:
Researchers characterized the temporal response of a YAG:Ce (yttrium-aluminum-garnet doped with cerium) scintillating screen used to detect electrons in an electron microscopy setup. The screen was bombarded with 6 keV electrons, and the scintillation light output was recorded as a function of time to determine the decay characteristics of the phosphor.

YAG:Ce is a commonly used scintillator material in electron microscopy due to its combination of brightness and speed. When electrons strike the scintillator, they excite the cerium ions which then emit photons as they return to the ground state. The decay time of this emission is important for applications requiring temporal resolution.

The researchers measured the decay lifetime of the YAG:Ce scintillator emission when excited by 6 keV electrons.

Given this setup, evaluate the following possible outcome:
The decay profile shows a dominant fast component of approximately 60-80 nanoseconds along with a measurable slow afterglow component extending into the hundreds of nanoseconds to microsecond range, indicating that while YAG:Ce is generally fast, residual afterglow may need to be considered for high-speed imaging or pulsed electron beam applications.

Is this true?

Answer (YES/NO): NO